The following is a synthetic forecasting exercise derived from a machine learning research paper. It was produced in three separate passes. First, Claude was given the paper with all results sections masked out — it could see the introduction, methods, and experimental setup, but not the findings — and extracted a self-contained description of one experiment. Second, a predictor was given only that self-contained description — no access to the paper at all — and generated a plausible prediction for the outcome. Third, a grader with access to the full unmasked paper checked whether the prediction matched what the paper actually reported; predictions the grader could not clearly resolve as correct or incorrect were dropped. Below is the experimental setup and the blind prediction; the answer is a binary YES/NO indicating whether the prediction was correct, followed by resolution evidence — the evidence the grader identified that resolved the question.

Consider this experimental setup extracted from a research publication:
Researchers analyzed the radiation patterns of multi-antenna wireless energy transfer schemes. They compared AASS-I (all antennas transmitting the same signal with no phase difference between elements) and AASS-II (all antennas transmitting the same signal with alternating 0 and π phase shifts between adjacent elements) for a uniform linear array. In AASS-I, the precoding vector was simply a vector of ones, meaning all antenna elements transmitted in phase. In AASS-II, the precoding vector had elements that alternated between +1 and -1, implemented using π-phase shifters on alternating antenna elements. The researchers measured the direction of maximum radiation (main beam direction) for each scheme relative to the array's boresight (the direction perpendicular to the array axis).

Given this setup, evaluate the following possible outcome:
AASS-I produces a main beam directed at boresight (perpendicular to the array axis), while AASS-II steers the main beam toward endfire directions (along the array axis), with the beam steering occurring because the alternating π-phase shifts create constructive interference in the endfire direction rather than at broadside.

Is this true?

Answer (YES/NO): YES